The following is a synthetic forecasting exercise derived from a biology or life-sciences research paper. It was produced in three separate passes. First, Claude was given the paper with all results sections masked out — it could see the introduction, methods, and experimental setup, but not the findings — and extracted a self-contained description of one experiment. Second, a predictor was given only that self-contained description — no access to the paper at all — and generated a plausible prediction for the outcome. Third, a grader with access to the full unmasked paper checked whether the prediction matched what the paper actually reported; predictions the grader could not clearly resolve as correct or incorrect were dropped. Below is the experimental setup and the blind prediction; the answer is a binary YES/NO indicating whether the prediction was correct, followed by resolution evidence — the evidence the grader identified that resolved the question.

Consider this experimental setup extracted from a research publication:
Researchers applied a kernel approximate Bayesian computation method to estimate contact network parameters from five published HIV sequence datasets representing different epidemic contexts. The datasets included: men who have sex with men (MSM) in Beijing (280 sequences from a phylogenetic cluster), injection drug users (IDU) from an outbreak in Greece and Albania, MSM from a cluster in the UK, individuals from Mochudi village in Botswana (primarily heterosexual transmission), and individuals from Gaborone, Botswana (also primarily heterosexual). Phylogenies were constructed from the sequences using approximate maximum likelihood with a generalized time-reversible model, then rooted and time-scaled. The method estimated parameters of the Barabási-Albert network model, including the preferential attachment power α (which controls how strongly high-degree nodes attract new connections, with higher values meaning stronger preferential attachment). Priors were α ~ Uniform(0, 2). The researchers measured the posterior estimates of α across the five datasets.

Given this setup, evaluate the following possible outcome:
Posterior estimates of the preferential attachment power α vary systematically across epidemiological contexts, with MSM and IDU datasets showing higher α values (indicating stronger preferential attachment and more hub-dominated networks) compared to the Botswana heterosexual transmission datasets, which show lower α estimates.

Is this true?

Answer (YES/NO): NO